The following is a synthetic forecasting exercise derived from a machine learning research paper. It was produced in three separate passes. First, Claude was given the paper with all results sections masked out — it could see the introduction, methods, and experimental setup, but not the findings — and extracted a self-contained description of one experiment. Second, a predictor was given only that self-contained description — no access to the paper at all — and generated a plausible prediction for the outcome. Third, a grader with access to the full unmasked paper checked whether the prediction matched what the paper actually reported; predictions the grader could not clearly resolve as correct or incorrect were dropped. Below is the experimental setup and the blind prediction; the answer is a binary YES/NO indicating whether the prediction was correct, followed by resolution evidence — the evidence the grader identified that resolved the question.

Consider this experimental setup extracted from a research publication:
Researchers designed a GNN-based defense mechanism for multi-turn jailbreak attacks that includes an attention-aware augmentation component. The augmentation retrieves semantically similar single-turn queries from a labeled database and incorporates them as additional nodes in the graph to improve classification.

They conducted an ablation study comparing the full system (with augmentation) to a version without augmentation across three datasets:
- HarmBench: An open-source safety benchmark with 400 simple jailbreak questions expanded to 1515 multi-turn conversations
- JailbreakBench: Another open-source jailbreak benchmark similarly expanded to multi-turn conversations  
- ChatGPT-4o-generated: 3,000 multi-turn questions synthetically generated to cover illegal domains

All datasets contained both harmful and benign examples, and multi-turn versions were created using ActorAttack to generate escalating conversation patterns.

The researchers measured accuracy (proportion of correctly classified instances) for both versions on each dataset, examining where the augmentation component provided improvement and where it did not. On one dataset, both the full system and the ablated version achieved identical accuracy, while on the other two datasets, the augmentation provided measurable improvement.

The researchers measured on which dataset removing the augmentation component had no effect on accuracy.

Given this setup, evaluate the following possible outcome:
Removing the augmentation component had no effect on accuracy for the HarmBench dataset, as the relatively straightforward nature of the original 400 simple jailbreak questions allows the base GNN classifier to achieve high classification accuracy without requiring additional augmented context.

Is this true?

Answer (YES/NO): YES